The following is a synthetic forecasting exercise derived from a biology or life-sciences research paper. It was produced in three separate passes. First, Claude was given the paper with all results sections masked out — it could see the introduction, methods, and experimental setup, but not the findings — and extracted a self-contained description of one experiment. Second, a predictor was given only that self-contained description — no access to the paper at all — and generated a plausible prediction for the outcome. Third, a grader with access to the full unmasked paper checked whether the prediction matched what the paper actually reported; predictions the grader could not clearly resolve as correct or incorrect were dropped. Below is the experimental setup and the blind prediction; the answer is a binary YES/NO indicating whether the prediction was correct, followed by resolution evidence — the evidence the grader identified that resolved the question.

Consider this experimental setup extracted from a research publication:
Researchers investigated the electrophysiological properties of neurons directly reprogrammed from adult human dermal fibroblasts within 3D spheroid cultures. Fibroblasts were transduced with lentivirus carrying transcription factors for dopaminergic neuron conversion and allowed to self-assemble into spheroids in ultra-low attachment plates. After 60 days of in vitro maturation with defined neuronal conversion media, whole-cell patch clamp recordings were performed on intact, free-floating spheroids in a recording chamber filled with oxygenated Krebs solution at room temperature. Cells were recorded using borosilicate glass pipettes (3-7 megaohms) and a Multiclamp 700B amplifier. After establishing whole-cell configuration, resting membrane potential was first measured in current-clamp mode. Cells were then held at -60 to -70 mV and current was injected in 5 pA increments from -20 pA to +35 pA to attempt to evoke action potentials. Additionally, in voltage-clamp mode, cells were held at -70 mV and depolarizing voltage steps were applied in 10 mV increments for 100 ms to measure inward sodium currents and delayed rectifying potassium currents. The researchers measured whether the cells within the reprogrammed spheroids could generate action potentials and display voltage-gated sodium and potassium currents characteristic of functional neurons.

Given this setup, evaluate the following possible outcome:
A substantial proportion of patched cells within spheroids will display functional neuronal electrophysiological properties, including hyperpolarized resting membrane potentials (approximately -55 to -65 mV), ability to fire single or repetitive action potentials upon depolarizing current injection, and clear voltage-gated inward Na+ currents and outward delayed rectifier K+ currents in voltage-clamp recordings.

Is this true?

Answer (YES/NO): NO